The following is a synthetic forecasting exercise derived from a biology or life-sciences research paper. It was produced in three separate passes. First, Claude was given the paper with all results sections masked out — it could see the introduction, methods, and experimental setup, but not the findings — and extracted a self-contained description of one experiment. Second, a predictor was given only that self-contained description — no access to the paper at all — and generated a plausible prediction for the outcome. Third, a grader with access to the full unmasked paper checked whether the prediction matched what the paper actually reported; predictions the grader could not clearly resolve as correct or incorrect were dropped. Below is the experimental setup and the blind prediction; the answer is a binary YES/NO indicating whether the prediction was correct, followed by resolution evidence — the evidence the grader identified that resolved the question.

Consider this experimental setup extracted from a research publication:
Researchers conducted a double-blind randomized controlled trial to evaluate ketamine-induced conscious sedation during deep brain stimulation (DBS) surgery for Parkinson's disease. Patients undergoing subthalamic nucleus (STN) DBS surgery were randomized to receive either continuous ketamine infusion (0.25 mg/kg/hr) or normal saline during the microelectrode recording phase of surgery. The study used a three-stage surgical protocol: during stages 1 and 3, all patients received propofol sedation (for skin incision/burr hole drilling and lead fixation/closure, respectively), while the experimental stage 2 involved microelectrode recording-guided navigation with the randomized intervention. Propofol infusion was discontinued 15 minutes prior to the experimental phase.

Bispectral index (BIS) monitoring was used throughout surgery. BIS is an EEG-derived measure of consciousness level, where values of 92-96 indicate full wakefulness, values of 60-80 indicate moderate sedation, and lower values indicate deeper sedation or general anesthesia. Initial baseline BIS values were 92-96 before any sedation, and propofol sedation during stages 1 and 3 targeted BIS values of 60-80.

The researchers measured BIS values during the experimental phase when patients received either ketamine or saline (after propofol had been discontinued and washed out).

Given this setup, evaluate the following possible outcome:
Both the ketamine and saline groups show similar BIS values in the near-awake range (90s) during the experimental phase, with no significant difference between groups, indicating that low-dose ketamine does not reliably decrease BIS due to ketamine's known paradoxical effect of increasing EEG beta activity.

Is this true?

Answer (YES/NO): YES